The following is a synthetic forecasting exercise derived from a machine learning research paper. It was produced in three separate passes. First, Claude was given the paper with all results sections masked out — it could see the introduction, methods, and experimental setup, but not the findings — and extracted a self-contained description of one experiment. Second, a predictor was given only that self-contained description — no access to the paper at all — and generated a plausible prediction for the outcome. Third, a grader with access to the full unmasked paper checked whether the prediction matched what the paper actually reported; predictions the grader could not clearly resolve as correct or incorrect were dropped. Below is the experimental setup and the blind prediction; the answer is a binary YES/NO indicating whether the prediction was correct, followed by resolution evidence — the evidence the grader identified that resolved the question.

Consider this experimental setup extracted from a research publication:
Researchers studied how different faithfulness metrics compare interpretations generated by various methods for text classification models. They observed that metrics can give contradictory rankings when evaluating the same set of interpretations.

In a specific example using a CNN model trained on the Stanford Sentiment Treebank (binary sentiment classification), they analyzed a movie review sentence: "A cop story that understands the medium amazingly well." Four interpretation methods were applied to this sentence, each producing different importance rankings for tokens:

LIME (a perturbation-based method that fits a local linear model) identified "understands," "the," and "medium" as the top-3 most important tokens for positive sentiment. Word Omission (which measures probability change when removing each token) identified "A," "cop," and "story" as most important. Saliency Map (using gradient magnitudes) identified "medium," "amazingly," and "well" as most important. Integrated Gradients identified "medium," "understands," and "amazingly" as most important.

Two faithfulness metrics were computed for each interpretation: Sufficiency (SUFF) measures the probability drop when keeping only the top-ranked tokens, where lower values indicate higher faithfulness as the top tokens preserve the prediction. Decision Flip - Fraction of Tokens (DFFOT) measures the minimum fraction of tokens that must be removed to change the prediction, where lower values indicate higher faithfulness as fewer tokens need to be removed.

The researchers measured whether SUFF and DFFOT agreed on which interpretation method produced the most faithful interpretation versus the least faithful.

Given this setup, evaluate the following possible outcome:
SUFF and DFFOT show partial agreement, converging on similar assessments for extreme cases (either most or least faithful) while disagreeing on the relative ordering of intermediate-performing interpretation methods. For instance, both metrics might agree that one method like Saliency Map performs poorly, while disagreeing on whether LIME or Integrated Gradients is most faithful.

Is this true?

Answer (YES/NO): NO